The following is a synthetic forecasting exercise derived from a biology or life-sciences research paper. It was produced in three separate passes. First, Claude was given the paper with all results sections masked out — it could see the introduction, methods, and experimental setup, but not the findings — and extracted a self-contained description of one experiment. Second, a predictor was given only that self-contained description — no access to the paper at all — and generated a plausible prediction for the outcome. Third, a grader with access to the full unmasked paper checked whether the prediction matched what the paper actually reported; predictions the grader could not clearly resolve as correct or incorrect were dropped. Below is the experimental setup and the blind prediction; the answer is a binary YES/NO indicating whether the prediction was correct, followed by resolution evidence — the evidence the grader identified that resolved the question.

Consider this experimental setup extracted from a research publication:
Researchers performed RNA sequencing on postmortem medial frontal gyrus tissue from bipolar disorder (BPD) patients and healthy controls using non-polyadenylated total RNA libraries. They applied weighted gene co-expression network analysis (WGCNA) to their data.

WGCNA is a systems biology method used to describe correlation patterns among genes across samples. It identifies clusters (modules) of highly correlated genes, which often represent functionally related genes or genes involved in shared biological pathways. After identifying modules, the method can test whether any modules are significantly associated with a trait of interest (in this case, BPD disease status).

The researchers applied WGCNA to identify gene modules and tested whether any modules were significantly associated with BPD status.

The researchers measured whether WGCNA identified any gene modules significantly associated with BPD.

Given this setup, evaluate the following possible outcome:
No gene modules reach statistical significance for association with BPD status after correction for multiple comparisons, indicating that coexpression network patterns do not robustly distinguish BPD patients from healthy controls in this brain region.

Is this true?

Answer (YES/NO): YES